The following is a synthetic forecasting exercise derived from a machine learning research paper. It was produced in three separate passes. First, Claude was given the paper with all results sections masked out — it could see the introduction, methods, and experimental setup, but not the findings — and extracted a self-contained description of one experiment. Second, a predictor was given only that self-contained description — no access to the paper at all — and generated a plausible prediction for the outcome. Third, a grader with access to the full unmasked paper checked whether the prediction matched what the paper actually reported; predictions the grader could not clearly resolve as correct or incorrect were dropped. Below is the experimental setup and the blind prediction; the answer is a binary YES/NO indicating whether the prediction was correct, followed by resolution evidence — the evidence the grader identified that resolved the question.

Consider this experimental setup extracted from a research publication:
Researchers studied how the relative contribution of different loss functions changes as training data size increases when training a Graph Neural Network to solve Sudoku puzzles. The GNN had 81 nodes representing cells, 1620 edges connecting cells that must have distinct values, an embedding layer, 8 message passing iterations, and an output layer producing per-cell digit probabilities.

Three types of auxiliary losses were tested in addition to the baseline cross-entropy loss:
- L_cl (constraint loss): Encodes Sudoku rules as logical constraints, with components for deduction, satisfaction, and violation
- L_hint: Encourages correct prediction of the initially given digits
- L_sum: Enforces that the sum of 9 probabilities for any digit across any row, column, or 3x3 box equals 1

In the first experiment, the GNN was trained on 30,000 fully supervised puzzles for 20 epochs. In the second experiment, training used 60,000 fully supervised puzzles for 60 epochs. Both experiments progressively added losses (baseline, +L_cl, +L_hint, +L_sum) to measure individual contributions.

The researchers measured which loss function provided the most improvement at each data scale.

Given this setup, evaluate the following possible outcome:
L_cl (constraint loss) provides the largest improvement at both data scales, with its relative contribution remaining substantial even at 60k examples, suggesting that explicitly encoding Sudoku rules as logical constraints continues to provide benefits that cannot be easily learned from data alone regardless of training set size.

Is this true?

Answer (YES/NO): NO